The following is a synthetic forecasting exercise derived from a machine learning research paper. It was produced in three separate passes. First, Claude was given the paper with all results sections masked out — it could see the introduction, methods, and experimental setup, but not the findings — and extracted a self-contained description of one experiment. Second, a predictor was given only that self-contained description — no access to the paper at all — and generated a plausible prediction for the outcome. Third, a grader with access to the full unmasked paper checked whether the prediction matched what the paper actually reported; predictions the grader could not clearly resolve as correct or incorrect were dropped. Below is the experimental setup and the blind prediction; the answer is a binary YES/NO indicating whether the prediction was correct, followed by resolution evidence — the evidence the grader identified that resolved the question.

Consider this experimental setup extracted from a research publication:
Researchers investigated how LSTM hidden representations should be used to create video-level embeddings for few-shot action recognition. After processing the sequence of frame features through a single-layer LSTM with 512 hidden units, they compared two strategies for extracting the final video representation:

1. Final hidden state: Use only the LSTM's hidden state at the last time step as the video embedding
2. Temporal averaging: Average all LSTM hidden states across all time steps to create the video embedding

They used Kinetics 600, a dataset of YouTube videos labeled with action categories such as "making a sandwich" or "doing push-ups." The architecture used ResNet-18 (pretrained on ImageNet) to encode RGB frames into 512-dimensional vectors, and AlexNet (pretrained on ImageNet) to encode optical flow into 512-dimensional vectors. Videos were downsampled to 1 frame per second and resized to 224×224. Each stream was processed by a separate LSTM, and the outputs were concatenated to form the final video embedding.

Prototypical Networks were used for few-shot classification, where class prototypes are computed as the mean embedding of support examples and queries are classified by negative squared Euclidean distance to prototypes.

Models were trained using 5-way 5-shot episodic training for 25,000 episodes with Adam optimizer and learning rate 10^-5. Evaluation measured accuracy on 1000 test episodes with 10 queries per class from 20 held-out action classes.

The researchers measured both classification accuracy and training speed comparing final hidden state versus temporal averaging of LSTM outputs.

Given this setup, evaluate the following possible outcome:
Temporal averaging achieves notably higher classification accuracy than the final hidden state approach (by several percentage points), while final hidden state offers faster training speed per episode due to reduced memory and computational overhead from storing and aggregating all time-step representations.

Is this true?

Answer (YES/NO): NO